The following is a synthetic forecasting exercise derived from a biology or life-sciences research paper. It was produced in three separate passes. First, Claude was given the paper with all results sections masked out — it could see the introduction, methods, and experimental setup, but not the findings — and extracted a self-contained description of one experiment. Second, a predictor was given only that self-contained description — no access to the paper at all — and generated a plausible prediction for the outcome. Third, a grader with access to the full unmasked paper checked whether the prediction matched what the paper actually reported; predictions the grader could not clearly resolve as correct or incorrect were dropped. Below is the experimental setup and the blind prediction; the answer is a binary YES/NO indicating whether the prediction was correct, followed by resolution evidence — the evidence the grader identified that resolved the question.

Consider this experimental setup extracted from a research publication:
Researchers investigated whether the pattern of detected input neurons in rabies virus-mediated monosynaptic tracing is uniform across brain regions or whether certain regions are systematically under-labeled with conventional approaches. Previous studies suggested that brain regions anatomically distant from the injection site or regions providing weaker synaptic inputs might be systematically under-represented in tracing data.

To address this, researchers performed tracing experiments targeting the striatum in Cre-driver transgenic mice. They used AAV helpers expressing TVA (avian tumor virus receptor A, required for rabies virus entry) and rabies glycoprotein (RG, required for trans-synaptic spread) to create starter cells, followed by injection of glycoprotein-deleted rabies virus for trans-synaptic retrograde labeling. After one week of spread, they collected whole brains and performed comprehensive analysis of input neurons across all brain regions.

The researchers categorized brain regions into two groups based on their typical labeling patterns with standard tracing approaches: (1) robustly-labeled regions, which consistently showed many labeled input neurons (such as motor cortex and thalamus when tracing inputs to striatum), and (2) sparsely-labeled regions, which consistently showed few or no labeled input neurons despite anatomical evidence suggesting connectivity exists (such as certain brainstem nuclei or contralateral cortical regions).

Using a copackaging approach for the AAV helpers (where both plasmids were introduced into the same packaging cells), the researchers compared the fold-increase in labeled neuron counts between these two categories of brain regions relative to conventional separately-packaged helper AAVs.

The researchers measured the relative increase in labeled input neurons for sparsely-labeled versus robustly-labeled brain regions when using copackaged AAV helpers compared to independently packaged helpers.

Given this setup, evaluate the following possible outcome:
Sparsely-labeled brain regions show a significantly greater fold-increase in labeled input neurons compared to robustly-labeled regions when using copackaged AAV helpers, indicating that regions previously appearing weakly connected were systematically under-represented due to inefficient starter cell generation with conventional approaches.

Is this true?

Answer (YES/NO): YES